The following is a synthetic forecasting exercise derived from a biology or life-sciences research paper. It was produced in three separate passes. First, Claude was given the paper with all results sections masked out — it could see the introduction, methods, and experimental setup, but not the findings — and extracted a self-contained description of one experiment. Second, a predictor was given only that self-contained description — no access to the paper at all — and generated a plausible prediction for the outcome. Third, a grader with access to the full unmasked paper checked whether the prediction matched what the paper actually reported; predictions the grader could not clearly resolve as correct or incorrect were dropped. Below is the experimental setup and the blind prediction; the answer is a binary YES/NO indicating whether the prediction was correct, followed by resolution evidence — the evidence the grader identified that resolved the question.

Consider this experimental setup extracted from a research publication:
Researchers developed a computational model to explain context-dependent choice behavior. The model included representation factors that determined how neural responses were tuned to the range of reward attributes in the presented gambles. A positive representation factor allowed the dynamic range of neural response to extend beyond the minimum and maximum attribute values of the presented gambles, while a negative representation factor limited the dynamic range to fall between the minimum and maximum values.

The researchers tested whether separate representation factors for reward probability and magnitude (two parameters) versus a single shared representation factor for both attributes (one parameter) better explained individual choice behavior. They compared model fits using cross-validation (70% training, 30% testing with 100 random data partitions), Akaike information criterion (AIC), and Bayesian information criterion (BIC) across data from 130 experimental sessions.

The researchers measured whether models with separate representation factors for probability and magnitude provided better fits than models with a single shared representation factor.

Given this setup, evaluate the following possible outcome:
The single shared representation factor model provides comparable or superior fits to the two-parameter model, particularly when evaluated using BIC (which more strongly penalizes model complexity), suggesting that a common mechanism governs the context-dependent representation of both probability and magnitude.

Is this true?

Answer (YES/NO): NO